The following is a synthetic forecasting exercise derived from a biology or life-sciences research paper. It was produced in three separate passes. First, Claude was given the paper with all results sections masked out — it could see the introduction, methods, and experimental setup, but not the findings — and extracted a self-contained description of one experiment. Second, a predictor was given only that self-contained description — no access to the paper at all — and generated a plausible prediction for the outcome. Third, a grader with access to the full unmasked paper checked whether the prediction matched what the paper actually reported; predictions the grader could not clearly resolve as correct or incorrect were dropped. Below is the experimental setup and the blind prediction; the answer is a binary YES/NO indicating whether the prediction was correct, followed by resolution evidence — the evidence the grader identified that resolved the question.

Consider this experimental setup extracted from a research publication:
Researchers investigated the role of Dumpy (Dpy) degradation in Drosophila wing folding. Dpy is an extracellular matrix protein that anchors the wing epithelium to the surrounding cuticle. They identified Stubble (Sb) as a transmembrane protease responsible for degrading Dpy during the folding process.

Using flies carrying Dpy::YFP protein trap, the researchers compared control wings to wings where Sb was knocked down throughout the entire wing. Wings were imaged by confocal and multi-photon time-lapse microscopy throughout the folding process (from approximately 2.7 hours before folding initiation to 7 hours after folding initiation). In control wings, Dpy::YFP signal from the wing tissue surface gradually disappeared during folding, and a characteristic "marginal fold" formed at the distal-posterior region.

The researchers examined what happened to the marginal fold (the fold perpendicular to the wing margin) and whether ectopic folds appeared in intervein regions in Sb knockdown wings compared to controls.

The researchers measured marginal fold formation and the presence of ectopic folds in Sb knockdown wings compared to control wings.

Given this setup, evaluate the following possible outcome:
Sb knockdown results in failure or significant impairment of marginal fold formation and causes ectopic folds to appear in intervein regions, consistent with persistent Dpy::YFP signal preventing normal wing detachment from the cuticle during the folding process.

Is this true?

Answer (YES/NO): YES